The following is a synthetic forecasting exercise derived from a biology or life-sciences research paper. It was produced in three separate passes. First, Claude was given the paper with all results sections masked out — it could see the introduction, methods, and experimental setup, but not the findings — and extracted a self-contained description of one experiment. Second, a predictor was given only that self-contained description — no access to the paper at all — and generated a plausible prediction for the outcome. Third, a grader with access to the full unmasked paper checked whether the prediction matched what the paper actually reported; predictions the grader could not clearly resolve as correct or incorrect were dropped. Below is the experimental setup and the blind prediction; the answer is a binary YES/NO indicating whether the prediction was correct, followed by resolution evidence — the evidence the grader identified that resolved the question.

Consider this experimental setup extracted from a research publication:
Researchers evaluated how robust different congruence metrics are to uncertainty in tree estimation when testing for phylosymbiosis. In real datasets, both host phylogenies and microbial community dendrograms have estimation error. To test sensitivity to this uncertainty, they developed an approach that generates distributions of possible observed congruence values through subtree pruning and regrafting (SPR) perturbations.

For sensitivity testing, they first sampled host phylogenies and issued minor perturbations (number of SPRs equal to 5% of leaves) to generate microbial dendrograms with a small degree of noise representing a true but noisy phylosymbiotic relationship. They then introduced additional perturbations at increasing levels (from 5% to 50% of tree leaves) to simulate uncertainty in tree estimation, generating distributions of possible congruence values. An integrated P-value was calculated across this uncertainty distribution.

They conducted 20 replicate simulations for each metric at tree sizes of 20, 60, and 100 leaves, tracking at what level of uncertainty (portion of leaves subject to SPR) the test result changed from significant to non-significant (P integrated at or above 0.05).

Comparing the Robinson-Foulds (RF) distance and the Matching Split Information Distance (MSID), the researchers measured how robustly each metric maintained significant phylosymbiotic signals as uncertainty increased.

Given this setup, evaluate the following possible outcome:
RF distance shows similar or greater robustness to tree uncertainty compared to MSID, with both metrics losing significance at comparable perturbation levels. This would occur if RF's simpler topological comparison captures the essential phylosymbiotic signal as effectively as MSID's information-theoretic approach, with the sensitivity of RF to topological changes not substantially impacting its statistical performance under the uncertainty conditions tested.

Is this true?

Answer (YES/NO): NO